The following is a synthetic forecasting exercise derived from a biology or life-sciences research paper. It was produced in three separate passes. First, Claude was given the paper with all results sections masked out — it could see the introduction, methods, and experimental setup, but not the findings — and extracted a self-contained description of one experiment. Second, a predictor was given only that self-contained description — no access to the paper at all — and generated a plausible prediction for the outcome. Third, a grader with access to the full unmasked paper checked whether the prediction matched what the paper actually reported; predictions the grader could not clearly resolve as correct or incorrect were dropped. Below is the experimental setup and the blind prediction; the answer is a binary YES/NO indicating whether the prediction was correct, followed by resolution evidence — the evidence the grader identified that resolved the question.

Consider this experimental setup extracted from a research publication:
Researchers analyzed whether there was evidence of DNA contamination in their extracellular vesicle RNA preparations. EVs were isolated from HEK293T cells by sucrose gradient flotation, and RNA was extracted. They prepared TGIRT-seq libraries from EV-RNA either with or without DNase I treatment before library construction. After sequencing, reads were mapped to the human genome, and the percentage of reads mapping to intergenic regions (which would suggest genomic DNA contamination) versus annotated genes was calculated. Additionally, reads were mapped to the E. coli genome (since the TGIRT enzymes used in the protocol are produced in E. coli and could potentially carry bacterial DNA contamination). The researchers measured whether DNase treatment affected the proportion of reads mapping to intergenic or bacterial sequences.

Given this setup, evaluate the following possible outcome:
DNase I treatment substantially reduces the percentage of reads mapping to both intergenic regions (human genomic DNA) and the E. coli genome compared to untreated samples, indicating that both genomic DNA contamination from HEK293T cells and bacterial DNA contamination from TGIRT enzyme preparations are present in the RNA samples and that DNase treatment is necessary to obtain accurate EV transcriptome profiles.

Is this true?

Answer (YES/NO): NO